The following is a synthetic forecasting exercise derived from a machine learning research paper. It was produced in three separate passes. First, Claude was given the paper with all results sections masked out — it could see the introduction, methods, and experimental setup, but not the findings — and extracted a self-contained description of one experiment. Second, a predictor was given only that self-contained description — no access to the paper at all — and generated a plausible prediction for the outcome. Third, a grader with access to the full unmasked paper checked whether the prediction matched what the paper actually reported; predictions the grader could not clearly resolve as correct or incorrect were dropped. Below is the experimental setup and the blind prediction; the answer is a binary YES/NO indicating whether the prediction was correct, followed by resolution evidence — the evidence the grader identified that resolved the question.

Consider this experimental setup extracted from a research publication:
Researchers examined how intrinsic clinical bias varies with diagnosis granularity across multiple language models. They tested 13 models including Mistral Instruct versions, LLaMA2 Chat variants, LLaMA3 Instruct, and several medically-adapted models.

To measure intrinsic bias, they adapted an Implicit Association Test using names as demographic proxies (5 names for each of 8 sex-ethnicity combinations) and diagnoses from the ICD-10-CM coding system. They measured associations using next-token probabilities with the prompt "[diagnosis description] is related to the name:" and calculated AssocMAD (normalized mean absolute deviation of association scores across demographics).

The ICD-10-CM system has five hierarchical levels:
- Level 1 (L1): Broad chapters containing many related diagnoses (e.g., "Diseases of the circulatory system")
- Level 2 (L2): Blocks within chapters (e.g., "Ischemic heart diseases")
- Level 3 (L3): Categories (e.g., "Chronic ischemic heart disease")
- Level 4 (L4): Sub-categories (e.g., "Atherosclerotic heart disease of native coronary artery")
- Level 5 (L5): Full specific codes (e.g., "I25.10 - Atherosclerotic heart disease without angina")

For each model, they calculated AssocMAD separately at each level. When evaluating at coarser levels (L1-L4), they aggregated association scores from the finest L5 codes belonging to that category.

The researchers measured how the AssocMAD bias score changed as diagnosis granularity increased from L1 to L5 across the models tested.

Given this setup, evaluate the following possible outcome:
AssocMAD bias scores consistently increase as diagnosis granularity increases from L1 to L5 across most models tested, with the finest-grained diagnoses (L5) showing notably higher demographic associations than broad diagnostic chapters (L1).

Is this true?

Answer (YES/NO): YES